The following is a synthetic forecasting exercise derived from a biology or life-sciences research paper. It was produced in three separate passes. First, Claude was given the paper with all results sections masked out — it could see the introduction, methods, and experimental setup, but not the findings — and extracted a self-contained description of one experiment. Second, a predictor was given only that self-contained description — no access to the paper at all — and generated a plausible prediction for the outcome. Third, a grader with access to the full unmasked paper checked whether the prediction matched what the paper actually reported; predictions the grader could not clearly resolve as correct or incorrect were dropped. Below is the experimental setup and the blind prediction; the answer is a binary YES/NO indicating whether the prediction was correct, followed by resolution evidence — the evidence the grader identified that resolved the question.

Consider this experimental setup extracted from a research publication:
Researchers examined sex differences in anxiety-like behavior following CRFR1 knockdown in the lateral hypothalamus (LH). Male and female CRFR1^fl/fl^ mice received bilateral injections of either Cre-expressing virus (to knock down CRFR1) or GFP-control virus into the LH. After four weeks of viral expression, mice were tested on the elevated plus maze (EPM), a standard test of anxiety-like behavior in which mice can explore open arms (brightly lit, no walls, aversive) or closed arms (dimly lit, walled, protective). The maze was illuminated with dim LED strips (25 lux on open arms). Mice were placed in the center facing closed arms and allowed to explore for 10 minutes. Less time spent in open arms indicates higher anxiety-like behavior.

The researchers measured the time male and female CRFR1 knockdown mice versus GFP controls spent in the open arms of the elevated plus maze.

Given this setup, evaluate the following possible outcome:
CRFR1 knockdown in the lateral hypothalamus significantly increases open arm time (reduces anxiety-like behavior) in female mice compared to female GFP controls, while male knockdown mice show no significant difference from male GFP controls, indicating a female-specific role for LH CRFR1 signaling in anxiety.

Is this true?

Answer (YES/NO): NO